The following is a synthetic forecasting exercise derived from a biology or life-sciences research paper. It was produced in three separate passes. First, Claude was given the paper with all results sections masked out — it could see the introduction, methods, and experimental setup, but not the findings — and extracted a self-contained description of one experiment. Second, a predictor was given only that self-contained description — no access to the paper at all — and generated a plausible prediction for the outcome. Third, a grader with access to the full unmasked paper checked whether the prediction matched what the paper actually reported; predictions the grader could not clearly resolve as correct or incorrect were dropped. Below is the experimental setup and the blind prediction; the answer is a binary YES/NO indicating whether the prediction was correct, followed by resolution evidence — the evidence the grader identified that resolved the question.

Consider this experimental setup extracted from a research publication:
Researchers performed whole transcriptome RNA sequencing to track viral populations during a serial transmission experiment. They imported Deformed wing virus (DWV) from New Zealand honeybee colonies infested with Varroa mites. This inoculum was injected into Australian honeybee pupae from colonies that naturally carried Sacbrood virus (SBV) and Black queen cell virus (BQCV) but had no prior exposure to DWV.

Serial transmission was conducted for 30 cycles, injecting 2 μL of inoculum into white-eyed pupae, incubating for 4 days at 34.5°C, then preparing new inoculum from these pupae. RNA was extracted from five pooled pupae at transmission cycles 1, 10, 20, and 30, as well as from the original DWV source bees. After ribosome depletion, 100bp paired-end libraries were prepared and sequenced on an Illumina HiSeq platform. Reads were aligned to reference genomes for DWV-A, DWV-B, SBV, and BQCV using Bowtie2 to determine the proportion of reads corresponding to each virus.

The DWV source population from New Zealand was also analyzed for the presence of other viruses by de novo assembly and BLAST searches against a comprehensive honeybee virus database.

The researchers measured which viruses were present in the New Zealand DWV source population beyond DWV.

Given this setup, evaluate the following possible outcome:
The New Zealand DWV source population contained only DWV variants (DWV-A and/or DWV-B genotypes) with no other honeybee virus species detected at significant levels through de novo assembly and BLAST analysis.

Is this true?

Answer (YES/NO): NO